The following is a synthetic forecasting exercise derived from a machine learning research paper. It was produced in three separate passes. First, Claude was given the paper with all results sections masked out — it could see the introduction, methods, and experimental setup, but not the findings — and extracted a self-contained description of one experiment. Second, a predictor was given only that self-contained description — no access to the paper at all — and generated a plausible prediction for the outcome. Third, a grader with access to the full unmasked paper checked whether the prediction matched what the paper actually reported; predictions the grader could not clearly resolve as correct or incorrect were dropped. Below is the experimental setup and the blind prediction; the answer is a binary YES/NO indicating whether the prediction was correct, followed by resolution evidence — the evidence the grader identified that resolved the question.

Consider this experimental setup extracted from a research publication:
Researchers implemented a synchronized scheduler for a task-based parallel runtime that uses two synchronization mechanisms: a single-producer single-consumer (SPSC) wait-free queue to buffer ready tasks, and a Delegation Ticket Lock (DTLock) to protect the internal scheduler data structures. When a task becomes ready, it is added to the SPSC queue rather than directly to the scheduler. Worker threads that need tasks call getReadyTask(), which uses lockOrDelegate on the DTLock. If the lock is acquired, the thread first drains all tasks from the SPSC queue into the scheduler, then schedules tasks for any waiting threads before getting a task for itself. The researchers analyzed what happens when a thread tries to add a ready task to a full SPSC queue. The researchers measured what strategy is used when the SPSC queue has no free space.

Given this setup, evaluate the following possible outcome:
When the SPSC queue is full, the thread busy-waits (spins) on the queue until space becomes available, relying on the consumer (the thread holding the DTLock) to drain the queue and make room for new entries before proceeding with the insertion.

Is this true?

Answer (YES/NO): NO